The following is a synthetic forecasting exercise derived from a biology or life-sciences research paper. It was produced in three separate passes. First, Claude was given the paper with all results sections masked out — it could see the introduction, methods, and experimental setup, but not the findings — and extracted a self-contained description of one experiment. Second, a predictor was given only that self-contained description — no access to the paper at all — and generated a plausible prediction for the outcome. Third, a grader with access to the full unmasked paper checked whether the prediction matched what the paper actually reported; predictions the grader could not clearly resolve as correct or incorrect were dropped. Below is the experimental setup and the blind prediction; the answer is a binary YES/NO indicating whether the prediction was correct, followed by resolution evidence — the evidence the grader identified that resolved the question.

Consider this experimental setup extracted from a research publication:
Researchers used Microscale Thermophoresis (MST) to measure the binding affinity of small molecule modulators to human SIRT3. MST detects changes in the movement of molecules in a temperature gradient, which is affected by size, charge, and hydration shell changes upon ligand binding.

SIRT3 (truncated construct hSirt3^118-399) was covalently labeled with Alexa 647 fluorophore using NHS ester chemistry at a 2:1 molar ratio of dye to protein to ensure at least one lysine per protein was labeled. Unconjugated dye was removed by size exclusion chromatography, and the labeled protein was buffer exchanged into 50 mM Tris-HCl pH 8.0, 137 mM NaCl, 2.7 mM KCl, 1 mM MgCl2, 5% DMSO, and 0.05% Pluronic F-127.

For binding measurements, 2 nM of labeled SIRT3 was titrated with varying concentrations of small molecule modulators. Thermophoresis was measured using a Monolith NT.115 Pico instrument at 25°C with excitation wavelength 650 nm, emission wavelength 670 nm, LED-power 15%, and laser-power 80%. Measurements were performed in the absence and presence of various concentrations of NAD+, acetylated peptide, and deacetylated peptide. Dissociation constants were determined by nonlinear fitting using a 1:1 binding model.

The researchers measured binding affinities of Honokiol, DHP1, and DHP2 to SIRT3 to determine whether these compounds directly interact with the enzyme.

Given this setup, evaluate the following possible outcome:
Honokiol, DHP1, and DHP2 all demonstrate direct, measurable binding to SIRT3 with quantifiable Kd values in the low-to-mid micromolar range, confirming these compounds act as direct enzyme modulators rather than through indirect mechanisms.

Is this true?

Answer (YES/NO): NO